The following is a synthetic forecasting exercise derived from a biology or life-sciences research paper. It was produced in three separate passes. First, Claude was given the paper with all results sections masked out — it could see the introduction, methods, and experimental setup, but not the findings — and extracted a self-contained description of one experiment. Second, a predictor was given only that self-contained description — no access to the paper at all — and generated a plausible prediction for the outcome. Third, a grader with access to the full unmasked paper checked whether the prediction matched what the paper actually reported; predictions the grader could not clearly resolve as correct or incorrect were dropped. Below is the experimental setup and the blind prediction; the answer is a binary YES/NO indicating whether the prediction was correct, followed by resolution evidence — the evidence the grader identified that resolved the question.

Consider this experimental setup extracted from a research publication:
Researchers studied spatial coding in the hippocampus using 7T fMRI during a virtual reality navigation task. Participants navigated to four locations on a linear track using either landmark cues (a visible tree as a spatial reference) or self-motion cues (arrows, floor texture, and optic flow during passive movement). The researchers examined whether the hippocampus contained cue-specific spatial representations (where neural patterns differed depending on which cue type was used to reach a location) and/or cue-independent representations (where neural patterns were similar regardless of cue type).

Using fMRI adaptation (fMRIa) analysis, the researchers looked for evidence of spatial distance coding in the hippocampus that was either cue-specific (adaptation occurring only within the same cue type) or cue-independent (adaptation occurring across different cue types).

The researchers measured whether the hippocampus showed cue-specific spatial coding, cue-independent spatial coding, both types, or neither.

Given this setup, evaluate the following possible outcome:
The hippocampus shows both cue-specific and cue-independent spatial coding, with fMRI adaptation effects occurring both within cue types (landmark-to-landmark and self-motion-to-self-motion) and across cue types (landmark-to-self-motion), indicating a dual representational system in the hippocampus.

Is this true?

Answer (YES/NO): NO